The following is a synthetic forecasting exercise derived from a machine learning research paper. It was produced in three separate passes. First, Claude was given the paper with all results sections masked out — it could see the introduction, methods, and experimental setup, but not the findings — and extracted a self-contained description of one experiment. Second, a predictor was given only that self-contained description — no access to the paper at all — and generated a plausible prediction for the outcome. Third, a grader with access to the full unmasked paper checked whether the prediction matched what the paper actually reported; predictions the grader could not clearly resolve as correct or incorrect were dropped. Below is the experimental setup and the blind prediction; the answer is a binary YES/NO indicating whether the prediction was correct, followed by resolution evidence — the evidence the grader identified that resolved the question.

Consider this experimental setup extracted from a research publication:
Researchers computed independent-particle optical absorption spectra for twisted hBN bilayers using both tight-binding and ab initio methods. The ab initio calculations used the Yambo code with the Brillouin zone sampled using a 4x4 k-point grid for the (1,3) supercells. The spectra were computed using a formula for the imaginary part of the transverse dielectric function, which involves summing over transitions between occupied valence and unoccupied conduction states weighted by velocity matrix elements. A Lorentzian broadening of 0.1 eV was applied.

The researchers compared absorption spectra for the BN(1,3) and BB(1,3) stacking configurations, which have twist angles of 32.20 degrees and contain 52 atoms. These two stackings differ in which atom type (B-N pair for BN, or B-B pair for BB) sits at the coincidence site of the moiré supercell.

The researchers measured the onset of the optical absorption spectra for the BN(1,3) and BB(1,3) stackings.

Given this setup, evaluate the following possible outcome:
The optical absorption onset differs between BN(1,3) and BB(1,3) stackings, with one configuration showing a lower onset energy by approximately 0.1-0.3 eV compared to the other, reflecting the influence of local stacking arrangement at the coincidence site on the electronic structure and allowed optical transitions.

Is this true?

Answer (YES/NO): NO